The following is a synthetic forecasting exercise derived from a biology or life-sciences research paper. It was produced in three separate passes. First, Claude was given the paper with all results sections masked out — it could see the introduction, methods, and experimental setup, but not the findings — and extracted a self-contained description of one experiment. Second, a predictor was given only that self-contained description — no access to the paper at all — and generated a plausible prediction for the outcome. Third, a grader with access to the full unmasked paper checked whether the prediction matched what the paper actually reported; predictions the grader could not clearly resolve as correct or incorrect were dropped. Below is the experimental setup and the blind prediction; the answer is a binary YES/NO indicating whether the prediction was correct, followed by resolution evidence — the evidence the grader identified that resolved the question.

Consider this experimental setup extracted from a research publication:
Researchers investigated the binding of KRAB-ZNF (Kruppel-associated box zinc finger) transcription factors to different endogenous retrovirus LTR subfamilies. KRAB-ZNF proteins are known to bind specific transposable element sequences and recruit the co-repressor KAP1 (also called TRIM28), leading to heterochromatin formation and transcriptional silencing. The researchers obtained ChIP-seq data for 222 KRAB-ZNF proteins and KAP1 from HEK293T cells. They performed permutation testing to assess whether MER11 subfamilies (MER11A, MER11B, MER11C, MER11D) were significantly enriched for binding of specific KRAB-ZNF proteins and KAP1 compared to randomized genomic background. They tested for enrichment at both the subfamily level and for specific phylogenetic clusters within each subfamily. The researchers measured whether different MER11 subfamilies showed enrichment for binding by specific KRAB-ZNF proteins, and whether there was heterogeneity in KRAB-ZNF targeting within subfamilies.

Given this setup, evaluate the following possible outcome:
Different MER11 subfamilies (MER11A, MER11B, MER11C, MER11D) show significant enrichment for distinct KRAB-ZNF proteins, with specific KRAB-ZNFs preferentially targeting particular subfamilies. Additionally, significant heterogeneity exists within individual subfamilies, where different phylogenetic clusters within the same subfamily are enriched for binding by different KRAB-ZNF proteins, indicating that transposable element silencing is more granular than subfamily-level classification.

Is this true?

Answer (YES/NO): YES